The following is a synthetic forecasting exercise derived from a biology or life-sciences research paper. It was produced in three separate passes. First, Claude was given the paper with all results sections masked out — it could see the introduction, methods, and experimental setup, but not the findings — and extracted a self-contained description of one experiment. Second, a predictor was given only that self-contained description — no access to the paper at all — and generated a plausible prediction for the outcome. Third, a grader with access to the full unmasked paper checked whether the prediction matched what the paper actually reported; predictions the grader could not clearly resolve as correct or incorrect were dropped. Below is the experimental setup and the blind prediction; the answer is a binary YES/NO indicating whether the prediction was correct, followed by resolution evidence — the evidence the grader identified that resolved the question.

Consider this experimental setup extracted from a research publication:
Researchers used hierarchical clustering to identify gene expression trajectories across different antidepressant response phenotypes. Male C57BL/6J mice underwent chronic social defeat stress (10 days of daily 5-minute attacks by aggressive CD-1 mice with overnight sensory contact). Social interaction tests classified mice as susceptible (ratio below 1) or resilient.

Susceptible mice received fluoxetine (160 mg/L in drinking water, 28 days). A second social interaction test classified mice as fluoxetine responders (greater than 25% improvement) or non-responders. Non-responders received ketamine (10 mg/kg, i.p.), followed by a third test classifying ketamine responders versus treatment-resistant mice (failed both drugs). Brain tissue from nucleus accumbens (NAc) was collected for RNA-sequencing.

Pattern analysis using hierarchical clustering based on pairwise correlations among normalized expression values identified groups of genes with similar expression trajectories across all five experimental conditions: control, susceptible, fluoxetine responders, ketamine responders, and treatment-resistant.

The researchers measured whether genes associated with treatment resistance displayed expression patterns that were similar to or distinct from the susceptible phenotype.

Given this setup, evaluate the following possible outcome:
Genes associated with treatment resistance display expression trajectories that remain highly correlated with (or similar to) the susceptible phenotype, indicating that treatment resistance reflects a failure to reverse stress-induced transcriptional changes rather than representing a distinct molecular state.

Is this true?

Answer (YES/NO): NO